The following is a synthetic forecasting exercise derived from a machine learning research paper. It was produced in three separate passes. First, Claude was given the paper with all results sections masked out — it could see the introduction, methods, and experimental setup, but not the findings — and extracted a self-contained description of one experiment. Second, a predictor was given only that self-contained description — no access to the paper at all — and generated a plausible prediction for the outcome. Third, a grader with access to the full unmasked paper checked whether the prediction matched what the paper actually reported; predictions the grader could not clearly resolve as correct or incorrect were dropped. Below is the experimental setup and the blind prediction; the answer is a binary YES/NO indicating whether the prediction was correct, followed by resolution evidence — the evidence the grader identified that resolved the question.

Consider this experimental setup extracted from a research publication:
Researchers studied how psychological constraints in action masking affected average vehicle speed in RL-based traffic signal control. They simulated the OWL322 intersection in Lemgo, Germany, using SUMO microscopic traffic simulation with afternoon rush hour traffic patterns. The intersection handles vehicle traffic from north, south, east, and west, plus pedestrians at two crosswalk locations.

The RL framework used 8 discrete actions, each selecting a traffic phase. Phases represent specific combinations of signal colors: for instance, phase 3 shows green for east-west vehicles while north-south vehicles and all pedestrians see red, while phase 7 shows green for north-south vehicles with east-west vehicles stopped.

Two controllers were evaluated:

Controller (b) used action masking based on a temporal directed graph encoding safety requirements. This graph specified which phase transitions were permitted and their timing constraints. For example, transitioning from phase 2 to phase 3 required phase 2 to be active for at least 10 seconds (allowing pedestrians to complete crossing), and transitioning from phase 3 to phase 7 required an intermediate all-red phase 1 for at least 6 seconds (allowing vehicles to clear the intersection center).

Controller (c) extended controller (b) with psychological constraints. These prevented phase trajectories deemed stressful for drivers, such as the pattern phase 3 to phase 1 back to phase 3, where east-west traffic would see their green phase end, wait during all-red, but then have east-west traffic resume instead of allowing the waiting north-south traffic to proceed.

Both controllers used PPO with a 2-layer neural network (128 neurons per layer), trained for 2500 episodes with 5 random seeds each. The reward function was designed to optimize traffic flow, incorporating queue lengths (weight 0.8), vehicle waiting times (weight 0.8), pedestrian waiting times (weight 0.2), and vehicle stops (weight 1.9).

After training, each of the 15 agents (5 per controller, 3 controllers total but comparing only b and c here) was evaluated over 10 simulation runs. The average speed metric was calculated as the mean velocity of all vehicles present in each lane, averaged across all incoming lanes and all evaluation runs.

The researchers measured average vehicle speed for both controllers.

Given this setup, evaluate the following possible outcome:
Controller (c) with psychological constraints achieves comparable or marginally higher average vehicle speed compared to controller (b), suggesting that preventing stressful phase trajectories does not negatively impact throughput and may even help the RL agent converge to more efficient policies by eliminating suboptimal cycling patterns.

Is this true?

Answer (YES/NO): NO